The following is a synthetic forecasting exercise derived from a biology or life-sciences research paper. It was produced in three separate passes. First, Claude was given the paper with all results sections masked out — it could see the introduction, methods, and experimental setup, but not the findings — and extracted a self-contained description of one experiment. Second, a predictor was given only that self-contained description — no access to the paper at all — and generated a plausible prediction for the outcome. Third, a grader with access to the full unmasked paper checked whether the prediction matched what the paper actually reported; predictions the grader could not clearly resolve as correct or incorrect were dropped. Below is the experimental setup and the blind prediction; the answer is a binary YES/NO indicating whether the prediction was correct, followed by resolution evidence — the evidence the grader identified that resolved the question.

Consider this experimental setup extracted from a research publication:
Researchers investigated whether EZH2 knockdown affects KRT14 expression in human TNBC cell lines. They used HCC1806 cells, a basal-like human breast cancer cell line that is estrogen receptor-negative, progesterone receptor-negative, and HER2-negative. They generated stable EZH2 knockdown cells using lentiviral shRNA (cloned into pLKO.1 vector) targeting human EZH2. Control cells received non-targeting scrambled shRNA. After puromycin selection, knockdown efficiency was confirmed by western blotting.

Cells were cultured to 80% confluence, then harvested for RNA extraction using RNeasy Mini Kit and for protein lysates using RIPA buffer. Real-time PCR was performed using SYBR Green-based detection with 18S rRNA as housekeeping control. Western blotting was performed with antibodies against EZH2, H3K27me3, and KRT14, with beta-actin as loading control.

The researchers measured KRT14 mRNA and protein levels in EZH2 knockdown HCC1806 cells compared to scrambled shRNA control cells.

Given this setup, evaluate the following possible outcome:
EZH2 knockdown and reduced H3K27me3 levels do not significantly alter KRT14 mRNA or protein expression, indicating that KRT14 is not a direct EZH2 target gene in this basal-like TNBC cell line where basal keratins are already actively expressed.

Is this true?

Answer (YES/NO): NO